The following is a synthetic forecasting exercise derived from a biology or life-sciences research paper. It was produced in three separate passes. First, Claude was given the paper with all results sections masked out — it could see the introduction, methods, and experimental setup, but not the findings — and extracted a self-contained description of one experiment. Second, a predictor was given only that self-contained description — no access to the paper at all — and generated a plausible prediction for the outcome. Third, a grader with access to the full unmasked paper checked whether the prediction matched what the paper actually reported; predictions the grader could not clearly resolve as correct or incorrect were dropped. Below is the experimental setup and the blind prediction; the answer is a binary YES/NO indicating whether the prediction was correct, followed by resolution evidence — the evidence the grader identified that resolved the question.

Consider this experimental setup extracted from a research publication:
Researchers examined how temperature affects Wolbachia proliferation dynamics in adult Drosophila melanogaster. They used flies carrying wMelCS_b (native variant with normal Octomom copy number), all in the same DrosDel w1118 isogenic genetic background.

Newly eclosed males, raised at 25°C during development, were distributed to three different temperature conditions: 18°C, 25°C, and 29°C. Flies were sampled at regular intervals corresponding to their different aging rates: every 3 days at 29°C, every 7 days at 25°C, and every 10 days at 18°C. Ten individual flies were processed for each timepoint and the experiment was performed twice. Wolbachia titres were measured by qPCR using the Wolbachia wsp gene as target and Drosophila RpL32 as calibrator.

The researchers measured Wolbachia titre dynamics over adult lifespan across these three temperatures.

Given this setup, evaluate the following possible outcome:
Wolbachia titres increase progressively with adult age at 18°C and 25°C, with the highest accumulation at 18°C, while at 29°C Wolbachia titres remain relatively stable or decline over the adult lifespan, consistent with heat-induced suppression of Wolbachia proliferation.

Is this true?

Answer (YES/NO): NO